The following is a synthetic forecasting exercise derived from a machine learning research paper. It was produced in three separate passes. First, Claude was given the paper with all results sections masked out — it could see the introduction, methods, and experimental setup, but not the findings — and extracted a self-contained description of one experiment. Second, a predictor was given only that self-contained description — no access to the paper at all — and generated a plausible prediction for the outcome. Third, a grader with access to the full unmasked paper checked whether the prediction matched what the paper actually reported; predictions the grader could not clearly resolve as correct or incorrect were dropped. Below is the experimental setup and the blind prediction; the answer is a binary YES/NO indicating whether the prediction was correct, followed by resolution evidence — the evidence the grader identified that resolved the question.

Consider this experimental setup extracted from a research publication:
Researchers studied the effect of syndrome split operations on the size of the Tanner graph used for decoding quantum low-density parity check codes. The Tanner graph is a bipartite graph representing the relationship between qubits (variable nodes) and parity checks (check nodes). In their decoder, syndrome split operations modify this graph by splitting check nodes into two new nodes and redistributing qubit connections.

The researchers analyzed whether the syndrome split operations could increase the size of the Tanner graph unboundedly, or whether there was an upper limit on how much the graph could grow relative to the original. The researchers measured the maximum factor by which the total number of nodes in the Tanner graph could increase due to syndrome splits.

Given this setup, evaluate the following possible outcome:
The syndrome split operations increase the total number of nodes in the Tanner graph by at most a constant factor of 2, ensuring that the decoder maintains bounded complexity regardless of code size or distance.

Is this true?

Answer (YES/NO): YES